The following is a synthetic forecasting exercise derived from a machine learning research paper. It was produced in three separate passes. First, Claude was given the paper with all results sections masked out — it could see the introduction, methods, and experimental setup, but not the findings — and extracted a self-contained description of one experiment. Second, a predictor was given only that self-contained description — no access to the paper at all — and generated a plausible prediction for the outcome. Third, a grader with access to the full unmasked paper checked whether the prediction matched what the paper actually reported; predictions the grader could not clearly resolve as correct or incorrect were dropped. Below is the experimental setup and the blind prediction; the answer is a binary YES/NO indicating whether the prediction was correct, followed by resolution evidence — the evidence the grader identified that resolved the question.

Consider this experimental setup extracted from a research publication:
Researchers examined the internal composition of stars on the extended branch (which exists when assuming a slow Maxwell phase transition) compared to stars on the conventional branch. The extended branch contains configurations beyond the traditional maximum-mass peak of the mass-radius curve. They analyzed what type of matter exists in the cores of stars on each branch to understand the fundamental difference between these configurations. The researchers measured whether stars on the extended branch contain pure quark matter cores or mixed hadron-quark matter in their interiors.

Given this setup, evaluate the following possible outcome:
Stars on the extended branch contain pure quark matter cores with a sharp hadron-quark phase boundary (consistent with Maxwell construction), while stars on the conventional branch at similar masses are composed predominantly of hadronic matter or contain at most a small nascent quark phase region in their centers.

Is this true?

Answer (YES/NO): YES